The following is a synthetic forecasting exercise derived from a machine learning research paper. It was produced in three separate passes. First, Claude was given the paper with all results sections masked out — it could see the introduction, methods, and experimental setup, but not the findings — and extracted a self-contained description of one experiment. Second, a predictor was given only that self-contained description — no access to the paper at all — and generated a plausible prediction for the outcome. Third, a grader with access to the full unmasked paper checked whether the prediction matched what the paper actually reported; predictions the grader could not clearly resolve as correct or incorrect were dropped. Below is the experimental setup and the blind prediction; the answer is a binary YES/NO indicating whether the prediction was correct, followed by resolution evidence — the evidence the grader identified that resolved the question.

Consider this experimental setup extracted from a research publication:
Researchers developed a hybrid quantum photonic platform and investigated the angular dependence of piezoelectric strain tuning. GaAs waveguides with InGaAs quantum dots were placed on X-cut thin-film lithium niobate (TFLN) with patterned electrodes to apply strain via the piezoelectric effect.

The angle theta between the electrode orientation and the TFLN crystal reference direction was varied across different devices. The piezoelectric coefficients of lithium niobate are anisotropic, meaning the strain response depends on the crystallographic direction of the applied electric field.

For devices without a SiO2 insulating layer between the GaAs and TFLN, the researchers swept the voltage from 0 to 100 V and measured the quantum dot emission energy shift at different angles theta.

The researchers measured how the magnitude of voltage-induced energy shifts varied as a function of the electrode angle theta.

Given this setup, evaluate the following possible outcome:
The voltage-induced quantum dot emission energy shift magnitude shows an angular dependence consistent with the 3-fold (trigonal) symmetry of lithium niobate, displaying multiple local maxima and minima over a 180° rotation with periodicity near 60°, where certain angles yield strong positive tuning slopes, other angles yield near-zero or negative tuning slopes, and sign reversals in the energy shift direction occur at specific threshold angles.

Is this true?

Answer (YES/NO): NO